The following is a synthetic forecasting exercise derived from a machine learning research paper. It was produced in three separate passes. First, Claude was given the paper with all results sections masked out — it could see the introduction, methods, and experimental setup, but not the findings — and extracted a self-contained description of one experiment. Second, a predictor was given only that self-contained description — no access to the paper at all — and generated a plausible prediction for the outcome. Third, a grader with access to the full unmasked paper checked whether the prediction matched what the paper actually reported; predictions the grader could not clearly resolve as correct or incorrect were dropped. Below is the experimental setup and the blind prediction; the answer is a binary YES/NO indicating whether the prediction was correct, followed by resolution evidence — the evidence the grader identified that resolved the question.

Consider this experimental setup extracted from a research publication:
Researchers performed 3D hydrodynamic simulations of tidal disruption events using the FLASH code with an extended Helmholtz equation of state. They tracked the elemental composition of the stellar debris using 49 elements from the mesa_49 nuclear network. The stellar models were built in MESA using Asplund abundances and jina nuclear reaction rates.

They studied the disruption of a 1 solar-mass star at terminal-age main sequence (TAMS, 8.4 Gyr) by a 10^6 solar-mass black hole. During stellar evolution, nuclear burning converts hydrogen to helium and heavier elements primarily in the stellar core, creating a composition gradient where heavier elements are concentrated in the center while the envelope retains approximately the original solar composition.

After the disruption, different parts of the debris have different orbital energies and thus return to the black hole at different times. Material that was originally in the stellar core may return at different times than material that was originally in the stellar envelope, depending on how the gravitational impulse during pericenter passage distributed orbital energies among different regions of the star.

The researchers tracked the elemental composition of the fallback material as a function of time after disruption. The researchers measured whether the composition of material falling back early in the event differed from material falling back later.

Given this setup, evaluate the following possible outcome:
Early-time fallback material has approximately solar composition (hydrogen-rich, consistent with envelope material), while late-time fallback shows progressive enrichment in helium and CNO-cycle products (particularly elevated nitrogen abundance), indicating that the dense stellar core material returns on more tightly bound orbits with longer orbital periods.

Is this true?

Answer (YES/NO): NO